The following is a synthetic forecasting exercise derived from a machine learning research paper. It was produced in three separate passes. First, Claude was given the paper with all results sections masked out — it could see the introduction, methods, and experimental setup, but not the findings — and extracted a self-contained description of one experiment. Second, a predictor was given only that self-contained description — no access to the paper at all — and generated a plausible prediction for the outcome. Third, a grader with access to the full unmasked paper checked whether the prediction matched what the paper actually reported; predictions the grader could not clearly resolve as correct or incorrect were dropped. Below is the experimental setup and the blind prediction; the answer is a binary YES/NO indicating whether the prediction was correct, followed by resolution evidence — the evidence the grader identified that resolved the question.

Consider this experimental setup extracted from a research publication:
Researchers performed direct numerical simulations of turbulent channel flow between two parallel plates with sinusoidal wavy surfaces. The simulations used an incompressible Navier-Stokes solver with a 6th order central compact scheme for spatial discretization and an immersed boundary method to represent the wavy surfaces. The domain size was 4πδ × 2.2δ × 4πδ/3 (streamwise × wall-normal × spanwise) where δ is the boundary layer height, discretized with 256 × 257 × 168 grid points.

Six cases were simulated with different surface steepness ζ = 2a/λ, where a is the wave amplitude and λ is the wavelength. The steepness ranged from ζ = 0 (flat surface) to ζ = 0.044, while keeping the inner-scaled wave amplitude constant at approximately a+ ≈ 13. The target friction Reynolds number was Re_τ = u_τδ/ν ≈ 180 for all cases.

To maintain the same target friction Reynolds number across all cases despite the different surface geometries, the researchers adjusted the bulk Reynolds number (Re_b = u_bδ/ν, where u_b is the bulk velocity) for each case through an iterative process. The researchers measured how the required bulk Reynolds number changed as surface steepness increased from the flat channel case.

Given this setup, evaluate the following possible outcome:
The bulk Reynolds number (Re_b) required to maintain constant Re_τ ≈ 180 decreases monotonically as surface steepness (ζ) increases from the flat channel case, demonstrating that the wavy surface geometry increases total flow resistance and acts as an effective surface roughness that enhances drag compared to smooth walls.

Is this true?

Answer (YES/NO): YES